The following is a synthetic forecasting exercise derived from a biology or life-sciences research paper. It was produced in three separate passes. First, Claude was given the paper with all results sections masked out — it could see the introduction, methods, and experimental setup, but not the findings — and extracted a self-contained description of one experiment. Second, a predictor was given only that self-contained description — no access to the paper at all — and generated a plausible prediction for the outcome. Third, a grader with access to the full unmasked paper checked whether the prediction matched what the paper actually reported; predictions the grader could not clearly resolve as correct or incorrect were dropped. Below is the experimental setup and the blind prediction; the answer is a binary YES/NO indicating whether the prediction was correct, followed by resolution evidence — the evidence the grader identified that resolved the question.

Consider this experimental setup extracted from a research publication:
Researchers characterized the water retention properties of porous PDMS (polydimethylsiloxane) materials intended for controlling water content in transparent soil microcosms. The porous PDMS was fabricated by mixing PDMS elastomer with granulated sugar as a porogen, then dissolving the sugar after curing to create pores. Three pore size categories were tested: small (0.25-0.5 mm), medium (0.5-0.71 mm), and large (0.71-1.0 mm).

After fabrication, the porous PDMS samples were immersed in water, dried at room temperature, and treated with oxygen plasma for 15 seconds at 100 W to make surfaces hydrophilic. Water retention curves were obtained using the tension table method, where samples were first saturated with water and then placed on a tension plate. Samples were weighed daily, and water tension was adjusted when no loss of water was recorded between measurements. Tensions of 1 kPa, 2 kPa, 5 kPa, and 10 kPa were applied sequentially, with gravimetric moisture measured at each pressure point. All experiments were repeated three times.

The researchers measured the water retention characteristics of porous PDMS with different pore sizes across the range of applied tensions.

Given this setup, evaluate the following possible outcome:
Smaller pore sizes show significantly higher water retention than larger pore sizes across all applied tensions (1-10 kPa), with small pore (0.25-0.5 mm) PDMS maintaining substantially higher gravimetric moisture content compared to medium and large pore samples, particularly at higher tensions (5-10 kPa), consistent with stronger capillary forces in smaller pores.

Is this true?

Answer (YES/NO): NO